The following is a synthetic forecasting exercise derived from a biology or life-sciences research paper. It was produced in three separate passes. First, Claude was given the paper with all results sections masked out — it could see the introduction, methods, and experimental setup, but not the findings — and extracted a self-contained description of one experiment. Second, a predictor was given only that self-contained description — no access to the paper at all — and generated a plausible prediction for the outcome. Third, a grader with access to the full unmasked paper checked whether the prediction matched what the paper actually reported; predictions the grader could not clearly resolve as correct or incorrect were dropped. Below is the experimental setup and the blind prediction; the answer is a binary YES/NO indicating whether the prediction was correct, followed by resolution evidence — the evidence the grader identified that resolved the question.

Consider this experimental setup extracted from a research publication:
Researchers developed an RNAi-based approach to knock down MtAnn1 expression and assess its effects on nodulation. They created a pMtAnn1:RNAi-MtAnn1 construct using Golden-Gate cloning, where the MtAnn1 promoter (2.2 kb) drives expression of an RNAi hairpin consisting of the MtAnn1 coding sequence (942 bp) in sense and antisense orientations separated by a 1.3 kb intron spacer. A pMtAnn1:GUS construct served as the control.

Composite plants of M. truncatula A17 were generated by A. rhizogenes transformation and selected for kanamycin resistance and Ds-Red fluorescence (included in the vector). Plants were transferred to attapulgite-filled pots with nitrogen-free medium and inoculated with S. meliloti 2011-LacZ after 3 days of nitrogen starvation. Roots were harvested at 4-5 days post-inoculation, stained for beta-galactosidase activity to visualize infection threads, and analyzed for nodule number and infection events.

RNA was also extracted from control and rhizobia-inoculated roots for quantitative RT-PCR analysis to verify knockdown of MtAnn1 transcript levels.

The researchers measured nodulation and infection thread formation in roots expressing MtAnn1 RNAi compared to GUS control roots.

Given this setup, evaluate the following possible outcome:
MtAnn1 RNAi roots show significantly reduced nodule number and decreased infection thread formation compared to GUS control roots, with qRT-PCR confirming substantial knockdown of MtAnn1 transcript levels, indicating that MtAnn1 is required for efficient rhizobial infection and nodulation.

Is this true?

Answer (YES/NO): NO